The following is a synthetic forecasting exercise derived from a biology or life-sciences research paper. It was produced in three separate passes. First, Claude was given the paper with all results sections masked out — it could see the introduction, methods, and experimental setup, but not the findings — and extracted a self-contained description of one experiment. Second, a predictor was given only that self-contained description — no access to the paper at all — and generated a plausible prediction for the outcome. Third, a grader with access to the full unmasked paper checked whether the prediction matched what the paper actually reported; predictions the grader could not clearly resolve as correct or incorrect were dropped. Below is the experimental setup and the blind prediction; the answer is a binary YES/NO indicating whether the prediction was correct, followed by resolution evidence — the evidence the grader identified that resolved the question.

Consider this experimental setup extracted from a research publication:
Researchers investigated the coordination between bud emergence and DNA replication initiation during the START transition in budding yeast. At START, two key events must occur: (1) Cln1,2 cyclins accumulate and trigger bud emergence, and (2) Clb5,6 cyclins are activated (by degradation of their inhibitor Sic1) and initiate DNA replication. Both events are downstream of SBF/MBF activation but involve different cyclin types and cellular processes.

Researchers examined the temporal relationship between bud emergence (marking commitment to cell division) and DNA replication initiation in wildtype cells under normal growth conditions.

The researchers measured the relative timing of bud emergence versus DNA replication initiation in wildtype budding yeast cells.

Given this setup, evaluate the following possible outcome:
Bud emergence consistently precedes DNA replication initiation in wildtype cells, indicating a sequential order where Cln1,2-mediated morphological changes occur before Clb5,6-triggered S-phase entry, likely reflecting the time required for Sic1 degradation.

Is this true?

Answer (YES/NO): NO